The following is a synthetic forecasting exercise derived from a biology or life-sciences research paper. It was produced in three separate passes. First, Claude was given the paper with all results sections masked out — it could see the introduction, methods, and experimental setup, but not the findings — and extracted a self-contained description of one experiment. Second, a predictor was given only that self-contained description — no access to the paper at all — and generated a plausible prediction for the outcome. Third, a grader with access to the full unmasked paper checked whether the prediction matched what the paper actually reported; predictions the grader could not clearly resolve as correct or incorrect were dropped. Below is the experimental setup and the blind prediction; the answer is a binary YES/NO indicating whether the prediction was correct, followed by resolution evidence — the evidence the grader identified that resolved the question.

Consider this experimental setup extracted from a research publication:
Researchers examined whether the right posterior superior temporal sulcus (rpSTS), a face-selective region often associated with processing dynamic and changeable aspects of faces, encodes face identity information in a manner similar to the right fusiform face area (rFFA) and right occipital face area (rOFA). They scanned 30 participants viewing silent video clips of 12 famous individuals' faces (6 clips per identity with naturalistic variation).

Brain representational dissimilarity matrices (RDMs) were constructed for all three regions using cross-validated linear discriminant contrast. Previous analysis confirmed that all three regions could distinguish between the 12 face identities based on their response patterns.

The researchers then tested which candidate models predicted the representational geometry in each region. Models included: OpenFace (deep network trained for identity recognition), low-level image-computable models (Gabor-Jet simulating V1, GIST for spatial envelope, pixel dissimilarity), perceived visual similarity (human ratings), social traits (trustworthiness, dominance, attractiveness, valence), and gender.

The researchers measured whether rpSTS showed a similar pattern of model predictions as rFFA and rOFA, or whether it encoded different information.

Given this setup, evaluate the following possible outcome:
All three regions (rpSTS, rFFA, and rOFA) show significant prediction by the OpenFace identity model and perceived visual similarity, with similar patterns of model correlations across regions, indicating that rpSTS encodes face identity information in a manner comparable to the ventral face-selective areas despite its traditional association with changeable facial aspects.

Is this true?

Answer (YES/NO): NO